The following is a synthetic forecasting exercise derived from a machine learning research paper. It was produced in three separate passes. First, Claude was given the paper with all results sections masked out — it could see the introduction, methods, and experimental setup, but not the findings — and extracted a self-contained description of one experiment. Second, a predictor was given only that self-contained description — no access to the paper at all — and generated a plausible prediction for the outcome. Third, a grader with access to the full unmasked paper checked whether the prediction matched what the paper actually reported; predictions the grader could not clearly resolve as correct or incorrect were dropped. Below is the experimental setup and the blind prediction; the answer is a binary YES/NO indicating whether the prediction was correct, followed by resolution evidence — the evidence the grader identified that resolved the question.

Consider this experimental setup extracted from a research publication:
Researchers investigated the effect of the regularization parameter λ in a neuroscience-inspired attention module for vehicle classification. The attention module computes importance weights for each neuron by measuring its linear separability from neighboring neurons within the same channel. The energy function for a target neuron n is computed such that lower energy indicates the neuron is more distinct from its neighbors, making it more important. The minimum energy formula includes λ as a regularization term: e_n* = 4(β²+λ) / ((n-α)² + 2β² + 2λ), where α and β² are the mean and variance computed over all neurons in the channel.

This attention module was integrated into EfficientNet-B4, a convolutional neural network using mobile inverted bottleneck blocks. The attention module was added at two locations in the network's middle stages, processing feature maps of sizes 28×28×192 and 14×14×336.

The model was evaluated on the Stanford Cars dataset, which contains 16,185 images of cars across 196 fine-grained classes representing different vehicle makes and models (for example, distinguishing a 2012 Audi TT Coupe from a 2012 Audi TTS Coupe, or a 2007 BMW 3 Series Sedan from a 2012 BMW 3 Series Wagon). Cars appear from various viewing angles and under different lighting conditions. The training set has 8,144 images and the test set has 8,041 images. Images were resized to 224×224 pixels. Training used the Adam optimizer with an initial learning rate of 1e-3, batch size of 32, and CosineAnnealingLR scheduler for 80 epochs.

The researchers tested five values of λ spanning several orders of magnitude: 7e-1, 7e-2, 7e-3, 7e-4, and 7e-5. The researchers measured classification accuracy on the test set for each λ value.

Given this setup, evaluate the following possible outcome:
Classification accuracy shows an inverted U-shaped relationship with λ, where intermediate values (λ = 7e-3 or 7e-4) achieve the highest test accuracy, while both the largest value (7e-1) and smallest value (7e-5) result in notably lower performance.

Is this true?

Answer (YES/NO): NO